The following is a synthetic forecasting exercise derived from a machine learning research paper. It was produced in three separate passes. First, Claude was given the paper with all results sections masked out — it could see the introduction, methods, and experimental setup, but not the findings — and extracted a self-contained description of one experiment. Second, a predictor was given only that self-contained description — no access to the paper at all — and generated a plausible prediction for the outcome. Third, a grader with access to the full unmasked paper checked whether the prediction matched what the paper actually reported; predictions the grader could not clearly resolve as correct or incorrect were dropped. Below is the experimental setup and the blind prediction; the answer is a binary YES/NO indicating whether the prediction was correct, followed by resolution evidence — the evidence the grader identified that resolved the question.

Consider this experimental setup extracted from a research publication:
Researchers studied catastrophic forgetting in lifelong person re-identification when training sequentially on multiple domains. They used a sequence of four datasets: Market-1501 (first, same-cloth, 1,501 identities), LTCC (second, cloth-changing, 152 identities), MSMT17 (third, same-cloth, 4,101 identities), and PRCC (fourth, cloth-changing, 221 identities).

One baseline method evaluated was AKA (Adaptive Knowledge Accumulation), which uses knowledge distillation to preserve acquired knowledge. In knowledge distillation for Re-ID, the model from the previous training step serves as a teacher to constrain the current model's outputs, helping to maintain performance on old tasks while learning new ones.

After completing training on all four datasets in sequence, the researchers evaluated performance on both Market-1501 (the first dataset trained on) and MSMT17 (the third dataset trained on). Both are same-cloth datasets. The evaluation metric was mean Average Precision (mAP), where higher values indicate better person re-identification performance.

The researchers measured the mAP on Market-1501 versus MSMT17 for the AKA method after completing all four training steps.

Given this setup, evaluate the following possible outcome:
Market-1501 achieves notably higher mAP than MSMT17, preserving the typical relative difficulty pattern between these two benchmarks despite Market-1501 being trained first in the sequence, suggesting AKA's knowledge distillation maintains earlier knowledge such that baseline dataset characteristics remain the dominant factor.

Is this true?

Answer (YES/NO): NO